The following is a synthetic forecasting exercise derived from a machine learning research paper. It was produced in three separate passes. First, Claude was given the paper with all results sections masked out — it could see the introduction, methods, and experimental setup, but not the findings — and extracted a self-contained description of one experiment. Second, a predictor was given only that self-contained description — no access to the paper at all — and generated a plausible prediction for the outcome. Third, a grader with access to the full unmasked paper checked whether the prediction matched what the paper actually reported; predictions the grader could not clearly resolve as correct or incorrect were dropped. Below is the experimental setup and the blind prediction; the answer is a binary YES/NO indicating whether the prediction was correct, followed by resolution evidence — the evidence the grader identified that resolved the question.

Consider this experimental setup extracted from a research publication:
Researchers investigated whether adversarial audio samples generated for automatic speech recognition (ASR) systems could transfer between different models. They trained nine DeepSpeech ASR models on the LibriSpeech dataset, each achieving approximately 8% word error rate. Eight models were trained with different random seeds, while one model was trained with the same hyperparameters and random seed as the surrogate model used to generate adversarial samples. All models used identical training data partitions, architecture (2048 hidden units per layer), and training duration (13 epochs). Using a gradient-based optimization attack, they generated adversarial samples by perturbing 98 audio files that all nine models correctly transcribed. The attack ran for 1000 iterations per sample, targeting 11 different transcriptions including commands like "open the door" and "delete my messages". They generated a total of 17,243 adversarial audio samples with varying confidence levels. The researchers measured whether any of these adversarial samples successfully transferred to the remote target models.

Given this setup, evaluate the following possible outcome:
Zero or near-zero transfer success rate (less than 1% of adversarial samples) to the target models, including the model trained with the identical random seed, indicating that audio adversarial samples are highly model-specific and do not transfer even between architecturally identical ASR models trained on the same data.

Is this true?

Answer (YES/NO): YES